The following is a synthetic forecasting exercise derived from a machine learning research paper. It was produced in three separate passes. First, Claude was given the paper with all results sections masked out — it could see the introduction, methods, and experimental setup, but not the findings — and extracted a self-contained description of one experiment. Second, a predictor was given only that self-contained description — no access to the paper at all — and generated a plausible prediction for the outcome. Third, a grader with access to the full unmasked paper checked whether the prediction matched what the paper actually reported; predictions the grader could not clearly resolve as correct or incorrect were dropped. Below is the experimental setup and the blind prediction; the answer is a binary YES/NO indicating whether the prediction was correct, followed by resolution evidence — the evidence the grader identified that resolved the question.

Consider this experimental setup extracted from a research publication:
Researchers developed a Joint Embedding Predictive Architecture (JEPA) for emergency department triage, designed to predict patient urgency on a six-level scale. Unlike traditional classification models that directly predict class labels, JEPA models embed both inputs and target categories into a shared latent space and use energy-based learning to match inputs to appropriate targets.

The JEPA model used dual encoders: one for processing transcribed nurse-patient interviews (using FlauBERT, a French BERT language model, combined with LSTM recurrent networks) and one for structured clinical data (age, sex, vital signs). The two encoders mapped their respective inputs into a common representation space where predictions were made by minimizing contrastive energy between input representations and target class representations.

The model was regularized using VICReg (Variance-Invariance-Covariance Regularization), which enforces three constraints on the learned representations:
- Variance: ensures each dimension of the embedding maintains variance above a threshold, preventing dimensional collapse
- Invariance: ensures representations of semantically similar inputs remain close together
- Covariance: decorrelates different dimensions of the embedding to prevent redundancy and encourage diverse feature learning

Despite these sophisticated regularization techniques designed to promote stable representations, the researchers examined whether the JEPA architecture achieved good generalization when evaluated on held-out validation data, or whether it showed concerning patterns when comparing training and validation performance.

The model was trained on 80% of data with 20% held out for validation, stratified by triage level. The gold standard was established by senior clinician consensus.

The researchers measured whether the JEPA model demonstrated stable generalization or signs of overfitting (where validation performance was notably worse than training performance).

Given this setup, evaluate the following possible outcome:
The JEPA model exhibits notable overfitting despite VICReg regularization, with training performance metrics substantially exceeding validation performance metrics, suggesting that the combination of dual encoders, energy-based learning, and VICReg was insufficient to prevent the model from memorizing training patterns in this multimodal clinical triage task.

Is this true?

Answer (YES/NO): YES